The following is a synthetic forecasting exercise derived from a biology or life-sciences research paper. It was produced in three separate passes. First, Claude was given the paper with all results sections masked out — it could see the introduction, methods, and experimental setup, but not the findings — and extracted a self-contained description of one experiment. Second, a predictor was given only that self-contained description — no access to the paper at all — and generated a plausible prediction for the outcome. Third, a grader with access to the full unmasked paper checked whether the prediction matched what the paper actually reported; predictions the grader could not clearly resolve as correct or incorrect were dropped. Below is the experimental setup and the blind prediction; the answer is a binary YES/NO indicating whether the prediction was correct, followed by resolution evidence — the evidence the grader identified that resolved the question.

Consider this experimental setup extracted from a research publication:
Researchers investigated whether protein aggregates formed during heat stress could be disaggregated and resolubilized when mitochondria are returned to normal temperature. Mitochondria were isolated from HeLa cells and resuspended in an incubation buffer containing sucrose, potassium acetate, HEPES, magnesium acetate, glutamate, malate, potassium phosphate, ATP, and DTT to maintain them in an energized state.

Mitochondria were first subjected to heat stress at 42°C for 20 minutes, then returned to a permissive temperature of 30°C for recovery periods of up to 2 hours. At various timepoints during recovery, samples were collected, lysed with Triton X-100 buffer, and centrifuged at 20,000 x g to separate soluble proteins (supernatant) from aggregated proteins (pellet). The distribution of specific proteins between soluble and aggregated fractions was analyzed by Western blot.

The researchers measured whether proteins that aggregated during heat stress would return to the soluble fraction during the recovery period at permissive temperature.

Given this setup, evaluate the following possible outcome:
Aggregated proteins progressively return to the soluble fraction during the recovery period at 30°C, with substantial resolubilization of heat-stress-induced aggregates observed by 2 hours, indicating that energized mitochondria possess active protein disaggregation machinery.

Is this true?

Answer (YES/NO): NO